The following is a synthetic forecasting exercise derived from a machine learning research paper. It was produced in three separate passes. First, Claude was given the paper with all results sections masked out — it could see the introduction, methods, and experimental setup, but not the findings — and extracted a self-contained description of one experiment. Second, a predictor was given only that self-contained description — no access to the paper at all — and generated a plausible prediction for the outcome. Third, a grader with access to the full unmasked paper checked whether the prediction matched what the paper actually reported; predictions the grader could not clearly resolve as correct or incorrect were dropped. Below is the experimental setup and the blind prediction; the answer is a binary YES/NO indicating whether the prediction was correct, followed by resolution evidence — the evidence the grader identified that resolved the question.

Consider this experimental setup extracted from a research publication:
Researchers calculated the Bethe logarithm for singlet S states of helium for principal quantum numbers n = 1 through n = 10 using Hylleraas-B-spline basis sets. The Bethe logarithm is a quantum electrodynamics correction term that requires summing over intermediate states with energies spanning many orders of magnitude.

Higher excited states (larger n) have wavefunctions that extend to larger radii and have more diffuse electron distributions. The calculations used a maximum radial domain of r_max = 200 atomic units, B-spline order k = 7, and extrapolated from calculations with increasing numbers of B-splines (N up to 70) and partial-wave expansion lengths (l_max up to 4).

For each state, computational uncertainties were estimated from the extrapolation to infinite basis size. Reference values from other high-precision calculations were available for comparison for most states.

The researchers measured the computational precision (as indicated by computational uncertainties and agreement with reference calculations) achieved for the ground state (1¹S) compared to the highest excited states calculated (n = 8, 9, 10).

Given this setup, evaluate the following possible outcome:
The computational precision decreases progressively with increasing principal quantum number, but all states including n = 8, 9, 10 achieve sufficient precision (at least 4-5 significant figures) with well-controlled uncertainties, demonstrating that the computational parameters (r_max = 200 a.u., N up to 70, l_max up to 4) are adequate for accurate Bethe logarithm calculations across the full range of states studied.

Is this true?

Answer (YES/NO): NO